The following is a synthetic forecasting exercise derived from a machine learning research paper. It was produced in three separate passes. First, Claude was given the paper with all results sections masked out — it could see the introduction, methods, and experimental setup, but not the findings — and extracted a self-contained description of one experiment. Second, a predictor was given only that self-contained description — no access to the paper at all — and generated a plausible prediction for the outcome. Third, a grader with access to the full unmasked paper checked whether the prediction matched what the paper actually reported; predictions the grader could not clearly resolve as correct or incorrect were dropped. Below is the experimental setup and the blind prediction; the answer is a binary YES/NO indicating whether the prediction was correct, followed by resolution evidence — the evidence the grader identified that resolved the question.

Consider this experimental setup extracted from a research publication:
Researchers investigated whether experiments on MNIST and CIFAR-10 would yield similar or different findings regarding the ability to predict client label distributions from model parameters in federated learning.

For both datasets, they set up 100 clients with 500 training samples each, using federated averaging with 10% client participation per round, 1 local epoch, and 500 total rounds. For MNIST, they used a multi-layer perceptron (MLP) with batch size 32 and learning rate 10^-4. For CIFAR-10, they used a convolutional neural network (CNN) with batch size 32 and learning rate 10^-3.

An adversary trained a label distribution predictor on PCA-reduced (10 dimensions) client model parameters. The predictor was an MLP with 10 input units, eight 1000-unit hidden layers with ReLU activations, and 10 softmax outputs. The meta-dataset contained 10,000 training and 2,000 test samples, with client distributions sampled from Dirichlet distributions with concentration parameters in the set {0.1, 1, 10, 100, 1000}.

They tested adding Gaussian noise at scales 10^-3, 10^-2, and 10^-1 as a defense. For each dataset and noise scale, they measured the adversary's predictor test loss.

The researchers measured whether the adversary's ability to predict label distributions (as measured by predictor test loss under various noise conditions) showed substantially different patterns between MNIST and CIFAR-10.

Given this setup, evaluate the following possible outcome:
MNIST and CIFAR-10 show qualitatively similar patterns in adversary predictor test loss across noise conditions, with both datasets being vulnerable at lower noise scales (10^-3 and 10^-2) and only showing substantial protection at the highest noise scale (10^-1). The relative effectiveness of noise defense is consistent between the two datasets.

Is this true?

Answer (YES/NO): YES